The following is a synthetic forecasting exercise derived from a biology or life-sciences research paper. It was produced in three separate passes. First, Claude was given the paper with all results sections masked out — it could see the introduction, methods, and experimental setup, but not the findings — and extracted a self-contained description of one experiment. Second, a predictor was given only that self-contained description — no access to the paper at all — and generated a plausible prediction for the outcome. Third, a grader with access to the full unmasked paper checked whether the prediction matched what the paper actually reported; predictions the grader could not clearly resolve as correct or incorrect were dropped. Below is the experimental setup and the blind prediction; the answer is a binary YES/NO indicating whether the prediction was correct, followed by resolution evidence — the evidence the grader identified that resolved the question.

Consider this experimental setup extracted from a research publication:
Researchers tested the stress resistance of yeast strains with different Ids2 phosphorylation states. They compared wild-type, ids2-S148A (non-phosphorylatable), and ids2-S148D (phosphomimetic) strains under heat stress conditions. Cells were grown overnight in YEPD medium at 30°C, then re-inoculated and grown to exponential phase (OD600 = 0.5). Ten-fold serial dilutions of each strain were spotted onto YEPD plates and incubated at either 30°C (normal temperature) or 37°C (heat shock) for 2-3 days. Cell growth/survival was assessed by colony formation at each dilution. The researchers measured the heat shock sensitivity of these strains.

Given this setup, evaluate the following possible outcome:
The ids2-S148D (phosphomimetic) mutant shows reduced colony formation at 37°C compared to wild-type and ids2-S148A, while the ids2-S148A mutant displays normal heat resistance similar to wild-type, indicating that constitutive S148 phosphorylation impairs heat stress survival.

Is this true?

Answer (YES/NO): YES